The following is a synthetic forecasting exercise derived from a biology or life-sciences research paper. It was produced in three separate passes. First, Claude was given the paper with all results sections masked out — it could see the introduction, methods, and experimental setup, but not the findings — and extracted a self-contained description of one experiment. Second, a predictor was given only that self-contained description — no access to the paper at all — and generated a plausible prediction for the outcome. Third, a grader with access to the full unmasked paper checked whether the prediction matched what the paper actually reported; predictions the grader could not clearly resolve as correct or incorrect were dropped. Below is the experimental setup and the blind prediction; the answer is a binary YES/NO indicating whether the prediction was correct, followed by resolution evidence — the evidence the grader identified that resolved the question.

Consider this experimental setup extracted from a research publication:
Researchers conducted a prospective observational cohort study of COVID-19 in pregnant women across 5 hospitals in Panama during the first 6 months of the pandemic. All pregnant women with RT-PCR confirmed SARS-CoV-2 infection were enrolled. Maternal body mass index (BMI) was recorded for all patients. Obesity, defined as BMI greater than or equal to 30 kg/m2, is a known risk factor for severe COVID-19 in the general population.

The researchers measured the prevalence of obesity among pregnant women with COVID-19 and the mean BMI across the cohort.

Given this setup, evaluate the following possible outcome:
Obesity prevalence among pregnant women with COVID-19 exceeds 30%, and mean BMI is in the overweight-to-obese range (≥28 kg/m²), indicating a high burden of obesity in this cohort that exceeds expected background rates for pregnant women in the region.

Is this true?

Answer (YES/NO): NO